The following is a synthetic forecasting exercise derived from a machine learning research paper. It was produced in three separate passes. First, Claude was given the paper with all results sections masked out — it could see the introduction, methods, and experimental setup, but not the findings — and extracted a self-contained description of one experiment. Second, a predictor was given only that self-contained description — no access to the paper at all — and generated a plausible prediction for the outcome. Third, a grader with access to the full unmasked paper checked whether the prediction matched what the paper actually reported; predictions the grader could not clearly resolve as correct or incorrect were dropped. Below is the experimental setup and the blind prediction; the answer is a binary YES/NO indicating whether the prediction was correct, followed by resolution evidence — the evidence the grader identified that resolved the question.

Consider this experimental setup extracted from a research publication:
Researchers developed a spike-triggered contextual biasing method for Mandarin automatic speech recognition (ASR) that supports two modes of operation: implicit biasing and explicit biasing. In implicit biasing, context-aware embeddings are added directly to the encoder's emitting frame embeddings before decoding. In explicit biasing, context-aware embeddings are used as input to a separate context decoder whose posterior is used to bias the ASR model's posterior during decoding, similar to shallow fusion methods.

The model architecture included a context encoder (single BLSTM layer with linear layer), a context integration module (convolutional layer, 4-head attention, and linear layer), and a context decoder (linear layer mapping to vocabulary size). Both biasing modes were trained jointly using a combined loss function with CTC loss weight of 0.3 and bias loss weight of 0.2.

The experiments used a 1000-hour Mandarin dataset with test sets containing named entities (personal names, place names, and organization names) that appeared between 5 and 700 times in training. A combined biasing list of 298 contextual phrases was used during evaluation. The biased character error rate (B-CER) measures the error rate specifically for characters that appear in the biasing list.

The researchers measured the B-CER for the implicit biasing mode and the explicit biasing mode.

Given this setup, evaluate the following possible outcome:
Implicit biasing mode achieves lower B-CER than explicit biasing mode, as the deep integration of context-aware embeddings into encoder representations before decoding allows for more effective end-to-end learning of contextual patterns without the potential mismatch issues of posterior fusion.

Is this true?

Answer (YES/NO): YES